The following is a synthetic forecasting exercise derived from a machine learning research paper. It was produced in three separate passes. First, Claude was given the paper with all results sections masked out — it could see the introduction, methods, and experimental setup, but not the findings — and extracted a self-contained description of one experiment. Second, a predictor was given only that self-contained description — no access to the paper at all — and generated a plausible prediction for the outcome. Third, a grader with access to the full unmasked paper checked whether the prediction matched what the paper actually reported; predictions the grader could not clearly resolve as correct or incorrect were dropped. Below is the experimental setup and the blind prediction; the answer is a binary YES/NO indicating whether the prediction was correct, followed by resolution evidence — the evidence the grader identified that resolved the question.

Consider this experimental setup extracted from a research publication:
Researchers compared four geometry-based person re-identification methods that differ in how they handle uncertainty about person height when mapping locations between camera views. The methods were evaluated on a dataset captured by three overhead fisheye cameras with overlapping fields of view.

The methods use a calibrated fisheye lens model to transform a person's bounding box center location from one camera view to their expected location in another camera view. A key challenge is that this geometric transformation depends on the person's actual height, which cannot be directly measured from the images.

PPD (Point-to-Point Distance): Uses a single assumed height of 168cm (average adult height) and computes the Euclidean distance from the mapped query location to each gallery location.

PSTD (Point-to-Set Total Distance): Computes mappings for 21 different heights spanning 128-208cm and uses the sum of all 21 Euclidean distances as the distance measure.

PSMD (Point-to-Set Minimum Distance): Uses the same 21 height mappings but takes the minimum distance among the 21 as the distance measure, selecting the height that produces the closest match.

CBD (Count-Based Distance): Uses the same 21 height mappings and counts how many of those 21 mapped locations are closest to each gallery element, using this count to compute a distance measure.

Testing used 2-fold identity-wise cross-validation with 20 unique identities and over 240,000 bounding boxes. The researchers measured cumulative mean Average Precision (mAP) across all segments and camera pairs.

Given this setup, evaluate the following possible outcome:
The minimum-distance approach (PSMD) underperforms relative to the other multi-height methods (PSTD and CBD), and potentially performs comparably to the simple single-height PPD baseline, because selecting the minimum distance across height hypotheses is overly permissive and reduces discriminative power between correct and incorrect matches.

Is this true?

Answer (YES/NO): NO